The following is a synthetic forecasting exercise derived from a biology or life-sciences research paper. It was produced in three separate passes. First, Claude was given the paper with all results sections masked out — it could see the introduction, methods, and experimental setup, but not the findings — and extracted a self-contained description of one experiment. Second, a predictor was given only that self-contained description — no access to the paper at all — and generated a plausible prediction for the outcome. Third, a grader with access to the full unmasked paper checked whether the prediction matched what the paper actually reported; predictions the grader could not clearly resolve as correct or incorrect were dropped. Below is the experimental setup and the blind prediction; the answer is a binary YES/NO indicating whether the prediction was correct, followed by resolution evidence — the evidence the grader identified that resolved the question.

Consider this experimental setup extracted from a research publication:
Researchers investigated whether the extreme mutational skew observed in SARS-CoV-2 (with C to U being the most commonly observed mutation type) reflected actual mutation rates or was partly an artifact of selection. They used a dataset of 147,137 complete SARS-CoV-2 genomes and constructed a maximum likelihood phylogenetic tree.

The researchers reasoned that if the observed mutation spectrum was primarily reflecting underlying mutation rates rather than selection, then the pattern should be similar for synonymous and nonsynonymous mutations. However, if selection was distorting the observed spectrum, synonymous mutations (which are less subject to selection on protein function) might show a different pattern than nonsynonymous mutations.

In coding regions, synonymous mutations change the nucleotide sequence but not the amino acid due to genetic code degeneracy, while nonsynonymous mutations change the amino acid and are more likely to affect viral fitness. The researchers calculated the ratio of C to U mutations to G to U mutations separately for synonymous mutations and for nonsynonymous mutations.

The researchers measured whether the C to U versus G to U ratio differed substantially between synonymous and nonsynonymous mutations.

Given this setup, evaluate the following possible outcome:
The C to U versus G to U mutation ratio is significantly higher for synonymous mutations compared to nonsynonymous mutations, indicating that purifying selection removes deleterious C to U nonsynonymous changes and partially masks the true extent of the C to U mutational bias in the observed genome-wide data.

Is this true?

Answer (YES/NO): NO